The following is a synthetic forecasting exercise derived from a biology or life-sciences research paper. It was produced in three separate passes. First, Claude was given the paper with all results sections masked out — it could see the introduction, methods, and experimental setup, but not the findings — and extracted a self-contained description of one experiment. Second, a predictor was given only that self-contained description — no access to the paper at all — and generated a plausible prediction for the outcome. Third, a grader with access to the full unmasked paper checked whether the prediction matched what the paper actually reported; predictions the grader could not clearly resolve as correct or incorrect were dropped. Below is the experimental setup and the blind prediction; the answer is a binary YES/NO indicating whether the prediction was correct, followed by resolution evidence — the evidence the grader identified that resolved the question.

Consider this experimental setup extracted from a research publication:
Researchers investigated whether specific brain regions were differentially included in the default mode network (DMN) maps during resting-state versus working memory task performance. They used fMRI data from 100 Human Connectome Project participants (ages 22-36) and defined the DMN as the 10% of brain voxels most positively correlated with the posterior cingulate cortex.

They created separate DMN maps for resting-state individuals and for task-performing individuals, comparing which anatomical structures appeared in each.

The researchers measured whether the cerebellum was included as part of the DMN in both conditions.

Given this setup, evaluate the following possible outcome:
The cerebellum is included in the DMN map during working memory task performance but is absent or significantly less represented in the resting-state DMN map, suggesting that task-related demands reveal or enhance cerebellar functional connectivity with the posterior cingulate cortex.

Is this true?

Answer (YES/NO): NO